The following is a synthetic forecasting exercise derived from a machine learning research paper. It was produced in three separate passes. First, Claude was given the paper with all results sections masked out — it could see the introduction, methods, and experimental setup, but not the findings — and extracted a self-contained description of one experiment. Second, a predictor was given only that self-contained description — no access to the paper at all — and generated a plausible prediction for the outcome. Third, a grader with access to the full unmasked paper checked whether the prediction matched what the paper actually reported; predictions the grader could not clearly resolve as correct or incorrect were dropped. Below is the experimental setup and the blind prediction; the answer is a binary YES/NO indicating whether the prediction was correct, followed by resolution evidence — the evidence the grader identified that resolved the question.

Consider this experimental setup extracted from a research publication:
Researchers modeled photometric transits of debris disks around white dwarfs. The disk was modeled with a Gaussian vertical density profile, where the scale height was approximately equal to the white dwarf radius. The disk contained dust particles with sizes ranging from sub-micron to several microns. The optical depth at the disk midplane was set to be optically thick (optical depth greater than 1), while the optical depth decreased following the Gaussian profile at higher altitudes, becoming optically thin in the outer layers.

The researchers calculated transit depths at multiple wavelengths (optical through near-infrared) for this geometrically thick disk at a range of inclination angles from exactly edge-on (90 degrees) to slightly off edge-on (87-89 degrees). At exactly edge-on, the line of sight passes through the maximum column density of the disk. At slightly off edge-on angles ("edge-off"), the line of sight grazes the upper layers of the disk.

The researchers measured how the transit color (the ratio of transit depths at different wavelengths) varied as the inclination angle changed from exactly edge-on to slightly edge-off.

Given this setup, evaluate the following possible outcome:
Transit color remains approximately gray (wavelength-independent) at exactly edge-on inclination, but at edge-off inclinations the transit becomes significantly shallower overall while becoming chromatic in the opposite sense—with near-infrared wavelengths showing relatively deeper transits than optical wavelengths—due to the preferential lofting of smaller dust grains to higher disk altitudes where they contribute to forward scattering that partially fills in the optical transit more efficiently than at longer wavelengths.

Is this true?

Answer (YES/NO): NO